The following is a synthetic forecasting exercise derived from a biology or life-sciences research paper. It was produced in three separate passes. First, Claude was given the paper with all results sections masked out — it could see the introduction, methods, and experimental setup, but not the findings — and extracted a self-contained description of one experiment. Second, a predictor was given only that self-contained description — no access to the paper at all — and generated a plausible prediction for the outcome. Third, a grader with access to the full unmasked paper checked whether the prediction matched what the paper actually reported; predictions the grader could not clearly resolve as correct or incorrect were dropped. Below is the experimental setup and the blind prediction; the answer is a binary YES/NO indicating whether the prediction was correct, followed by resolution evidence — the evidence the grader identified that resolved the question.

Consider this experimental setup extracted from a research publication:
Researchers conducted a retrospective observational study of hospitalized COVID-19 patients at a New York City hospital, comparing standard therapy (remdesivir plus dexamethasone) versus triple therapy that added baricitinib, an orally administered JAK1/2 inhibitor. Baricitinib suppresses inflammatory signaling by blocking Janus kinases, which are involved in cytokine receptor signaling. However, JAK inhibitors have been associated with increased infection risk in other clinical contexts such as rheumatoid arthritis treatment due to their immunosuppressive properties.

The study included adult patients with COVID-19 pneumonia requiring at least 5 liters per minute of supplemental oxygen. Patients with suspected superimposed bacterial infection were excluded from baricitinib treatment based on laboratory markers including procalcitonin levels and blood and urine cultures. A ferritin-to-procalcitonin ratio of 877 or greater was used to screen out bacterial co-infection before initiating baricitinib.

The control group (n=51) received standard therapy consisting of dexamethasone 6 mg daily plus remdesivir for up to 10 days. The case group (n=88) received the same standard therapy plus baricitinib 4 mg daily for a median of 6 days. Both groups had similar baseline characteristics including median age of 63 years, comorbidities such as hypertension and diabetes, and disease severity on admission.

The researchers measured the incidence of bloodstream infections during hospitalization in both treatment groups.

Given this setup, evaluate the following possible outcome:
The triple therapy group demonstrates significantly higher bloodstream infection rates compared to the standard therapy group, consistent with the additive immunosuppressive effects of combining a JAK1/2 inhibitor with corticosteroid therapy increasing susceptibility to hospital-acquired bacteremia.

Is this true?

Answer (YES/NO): NO